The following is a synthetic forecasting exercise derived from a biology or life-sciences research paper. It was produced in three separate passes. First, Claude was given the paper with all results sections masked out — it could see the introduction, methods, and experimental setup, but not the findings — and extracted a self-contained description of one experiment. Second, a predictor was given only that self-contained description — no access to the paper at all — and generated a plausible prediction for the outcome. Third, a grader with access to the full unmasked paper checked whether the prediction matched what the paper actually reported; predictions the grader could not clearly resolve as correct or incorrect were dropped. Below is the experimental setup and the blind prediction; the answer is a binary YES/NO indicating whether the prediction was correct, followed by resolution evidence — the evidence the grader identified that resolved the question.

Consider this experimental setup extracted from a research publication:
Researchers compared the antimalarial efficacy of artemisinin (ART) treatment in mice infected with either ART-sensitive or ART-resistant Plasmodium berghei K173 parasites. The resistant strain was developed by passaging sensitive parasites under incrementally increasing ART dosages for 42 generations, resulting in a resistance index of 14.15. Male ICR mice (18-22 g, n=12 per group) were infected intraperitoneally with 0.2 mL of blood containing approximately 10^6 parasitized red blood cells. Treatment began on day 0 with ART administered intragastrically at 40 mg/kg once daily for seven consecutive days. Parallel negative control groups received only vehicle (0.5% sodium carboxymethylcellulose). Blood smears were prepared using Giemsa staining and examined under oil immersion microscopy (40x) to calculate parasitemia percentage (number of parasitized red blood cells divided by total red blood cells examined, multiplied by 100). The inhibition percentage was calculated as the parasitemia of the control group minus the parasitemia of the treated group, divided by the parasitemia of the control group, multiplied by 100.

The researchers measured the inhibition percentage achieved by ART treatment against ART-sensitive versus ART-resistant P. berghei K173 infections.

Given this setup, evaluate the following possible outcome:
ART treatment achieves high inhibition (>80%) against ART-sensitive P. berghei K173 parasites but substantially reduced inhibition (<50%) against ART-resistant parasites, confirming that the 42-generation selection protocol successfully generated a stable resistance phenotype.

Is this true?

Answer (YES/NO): NO